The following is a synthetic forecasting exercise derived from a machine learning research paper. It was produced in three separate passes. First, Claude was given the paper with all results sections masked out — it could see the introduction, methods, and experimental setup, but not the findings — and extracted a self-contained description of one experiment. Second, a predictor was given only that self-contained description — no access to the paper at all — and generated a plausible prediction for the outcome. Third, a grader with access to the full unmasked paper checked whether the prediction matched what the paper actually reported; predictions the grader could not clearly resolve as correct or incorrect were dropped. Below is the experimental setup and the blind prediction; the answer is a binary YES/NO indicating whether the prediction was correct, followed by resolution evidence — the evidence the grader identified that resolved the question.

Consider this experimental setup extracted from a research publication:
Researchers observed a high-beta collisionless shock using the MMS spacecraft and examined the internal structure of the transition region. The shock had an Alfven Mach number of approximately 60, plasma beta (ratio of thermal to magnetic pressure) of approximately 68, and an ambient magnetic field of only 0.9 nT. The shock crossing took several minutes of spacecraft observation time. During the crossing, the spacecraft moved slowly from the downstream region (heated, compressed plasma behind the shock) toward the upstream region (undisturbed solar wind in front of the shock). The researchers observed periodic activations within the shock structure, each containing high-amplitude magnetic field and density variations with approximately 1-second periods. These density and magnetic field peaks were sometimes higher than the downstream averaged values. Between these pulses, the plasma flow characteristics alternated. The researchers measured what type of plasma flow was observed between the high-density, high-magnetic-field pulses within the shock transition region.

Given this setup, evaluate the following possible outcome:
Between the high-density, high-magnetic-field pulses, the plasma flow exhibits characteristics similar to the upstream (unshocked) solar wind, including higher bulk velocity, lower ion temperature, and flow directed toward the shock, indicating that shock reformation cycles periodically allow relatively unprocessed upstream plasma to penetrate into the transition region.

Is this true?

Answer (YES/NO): NO